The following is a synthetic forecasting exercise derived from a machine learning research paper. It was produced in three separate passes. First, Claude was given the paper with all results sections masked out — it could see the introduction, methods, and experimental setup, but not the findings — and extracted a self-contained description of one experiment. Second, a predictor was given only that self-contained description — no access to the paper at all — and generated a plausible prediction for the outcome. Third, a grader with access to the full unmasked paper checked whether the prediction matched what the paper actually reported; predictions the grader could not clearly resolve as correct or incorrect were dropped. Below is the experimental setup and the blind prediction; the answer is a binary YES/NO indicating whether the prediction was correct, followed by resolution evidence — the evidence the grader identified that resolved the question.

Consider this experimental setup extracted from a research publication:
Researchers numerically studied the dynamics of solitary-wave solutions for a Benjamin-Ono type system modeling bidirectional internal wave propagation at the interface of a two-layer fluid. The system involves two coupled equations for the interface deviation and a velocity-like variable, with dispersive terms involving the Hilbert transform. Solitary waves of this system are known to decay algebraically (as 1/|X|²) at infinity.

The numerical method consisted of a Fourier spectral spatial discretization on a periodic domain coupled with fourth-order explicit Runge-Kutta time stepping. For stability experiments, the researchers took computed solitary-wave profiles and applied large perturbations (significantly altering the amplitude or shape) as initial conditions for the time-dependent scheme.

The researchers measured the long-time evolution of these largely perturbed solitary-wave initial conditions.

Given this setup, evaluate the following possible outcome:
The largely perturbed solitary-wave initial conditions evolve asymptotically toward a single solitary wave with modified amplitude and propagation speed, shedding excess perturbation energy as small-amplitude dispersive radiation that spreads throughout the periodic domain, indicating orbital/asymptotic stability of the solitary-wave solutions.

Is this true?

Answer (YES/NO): YES